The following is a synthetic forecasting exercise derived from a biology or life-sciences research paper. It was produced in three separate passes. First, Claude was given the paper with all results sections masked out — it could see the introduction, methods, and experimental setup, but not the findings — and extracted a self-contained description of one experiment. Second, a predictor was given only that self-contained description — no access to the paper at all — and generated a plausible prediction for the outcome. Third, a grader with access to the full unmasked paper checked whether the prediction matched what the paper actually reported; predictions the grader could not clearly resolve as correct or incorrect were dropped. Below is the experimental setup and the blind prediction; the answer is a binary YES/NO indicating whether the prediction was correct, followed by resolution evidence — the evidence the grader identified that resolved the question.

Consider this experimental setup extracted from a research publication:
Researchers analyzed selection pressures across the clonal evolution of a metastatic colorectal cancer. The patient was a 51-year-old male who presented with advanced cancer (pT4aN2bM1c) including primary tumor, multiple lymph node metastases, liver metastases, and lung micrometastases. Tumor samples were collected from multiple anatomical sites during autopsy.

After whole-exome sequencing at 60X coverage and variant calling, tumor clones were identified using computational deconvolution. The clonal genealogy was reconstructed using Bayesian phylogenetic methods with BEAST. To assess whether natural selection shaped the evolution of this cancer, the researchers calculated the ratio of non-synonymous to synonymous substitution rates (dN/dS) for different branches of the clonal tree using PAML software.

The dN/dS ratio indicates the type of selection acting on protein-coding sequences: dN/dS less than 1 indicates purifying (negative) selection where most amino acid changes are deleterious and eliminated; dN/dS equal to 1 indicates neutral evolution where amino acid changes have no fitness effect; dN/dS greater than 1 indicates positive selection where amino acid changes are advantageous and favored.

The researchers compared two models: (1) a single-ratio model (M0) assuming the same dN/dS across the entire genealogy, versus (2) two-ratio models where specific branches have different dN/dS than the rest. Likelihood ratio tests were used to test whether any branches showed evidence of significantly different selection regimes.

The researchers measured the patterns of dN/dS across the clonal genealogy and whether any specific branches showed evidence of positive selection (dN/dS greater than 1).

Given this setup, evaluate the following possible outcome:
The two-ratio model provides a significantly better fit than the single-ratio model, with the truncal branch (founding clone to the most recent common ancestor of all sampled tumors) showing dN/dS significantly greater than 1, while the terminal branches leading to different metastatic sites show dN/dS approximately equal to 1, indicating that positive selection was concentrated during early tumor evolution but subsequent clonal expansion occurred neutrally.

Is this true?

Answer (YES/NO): NO